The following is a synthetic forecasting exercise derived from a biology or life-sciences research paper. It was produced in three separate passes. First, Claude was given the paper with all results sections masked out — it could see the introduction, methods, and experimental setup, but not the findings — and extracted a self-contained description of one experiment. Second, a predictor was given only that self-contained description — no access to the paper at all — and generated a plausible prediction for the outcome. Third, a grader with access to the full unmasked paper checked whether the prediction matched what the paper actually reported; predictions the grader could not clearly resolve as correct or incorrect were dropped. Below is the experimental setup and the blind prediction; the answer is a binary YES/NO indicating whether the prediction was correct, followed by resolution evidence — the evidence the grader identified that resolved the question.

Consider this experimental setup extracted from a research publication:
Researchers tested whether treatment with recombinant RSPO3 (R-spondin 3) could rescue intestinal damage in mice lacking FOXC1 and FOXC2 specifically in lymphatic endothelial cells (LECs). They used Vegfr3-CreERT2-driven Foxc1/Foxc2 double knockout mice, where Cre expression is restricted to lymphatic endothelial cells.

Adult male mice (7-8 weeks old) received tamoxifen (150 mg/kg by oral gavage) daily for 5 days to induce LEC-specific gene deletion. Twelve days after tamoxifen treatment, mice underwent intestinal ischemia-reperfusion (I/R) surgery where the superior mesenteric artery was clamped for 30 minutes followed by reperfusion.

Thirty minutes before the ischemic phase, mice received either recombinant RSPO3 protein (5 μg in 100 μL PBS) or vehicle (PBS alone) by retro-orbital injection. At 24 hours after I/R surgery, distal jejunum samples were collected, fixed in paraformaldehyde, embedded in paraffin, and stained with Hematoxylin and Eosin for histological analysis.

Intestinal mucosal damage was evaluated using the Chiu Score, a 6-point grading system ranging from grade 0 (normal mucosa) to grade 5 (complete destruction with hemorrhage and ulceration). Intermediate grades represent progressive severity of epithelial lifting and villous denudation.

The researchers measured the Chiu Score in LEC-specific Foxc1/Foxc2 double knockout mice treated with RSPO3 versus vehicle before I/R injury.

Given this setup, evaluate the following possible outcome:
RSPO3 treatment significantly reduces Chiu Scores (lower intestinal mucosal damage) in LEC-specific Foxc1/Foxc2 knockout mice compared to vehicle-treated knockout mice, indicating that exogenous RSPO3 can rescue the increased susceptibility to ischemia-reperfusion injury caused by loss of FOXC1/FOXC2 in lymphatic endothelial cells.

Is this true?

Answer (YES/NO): YES